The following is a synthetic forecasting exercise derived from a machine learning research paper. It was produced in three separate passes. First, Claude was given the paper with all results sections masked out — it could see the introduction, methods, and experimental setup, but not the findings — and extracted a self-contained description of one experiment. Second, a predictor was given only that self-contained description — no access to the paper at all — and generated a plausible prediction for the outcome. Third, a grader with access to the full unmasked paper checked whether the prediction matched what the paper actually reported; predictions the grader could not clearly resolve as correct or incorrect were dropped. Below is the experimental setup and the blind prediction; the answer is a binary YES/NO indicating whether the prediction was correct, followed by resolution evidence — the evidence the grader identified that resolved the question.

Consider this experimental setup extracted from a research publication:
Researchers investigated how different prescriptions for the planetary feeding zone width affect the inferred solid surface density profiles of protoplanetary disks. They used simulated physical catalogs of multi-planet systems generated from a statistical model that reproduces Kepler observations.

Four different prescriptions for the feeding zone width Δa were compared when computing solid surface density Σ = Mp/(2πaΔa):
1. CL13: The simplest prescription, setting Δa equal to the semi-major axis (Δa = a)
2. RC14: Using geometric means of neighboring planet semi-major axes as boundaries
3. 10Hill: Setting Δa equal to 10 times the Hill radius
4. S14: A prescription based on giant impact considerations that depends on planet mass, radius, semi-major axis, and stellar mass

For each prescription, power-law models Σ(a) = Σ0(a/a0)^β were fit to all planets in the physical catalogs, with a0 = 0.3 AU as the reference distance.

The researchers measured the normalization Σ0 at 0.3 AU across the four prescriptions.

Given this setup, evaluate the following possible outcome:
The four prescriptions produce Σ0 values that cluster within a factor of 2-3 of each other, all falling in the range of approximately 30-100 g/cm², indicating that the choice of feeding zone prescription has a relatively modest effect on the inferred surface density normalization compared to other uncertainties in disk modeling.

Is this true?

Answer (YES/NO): NO